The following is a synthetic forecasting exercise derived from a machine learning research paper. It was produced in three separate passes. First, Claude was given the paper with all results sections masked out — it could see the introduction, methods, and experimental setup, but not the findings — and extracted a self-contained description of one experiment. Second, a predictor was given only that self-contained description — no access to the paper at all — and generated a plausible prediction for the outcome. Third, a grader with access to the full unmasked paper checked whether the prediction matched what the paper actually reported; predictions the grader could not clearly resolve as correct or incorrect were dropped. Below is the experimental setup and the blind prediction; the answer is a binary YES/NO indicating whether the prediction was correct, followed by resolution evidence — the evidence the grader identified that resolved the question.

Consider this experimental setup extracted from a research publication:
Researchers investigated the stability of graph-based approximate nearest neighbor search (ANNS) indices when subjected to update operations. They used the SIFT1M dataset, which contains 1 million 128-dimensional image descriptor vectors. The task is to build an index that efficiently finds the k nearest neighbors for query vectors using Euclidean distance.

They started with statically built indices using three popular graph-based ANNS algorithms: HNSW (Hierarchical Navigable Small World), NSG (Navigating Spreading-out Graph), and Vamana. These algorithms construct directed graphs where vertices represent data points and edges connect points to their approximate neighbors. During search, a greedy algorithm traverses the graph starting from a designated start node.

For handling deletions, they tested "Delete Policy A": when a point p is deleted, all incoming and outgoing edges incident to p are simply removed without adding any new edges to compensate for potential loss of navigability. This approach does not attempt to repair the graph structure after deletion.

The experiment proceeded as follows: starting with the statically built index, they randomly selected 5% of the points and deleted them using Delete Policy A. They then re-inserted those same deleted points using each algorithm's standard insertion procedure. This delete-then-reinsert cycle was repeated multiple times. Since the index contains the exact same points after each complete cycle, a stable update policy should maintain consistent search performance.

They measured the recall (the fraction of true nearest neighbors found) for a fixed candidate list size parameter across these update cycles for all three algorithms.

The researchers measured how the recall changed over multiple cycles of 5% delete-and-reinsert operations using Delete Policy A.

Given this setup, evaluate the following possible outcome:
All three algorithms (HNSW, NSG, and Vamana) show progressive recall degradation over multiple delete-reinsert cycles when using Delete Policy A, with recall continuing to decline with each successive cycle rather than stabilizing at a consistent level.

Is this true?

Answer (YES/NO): YES